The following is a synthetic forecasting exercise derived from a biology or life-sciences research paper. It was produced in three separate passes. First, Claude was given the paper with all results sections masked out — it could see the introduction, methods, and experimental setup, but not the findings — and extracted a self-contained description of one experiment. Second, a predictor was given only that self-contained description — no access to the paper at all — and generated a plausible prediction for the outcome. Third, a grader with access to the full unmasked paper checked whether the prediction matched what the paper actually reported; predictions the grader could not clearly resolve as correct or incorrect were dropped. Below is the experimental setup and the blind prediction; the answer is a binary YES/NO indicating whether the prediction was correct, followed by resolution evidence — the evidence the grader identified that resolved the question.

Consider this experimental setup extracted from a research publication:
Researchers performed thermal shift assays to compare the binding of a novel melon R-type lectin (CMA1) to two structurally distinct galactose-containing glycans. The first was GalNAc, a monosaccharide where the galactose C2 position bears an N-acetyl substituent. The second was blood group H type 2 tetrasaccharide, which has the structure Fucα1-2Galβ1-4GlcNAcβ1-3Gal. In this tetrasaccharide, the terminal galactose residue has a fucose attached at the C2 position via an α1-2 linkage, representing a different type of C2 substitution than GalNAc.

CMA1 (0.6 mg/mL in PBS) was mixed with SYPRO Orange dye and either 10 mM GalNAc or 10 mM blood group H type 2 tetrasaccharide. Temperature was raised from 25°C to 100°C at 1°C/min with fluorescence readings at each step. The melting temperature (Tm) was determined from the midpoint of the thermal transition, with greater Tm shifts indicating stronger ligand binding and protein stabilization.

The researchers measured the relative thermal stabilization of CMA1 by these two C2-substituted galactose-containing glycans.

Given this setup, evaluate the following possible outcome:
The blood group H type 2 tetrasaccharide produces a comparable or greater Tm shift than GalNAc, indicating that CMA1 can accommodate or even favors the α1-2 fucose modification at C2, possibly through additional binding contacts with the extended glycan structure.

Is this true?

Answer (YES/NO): YES